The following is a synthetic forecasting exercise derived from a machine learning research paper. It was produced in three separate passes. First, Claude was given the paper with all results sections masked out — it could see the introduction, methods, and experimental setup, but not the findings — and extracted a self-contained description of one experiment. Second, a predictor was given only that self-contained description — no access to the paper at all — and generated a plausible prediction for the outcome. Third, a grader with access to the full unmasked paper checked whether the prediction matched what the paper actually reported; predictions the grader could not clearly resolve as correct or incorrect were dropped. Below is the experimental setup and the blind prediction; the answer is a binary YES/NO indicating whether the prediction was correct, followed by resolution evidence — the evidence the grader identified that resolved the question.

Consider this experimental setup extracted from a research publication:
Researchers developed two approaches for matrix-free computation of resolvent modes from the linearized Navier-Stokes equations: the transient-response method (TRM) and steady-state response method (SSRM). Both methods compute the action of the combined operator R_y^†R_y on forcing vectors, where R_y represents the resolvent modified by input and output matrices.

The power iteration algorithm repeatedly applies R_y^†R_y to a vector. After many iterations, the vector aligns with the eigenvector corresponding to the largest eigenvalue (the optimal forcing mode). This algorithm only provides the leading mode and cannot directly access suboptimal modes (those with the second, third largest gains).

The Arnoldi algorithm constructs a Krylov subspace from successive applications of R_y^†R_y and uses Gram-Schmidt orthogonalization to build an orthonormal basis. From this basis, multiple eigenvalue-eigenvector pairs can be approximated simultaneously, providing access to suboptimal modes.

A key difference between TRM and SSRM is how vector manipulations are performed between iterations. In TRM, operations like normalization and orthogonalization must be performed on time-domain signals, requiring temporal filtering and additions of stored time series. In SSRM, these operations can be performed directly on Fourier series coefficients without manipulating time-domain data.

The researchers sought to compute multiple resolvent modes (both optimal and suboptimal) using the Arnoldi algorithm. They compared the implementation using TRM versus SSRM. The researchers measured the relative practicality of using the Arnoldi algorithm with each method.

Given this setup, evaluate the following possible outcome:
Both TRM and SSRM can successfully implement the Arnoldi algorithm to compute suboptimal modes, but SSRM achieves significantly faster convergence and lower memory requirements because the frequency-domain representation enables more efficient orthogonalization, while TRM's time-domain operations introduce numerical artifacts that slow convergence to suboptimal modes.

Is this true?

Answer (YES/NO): NO